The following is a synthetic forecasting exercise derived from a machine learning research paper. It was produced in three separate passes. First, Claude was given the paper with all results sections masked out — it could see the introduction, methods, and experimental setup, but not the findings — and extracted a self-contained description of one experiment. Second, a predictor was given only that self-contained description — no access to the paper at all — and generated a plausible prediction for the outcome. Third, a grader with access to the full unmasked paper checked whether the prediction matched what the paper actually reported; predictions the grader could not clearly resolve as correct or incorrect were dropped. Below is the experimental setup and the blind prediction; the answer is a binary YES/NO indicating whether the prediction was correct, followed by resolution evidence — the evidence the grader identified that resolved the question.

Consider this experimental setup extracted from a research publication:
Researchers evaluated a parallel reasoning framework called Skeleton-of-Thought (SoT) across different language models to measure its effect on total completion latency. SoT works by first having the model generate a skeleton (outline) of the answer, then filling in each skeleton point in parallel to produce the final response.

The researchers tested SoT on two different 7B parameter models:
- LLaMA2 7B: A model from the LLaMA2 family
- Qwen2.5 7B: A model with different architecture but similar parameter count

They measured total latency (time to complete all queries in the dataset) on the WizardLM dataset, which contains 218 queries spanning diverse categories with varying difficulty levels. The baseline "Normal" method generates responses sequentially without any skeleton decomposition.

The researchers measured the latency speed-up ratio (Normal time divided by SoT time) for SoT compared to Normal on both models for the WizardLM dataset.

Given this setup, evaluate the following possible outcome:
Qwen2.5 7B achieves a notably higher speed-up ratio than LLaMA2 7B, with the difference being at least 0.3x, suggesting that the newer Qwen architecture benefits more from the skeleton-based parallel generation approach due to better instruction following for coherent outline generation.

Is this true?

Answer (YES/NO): NO